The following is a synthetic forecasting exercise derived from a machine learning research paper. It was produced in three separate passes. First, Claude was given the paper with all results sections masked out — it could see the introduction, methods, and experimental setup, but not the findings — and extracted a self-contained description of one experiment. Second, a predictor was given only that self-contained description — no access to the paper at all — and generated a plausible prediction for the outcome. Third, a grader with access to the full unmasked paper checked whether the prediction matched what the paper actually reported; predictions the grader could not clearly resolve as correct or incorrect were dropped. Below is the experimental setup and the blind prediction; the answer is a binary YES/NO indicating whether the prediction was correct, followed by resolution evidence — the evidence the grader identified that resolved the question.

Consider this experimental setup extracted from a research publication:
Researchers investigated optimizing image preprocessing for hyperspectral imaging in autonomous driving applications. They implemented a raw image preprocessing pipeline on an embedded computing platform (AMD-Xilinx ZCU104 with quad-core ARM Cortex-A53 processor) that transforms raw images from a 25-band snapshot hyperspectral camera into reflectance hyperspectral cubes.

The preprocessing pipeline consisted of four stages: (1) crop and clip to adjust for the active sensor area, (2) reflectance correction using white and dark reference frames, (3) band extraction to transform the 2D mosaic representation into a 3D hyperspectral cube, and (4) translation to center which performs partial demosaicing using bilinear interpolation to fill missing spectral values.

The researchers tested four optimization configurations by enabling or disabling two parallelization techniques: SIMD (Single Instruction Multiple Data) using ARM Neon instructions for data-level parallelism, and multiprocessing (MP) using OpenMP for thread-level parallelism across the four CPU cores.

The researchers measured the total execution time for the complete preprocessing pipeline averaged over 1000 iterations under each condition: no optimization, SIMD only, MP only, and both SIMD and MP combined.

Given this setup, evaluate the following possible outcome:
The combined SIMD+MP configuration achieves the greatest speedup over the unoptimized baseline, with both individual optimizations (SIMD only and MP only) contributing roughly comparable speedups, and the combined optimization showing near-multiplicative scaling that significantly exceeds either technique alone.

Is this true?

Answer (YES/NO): NO